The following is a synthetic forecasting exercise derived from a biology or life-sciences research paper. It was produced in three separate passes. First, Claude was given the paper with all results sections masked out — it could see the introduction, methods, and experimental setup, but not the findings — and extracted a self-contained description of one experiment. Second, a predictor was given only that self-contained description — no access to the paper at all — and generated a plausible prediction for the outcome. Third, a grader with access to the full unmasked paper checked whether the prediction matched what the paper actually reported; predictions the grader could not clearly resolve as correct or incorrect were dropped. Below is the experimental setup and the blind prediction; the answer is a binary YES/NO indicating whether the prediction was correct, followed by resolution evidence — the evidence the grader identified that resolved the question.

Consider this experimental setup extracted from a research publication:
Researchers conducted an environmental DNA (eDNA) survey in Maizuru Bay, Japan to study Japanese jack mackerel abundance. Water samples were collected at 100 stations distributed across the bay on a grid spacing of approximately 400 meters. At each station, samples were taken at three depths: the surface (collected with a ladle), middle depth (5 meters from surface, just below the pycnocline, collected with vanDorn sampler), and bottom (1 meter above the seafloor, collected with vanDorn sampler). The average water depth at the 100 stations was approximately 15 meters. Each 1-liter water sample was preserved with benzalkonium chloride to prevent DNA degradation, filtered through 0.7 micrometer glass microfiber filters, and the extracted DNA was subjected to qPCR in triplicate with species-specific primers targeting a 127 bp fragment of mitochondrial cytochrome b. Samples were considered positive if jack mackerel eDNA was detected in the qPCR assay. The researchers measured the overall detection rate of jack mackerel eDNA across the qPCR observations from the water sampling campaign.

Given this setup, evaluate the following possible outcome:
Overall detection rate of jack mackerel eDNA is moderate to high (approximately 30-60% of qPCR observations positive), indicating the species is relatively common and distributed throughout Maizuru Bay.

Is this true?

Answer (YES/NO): NO